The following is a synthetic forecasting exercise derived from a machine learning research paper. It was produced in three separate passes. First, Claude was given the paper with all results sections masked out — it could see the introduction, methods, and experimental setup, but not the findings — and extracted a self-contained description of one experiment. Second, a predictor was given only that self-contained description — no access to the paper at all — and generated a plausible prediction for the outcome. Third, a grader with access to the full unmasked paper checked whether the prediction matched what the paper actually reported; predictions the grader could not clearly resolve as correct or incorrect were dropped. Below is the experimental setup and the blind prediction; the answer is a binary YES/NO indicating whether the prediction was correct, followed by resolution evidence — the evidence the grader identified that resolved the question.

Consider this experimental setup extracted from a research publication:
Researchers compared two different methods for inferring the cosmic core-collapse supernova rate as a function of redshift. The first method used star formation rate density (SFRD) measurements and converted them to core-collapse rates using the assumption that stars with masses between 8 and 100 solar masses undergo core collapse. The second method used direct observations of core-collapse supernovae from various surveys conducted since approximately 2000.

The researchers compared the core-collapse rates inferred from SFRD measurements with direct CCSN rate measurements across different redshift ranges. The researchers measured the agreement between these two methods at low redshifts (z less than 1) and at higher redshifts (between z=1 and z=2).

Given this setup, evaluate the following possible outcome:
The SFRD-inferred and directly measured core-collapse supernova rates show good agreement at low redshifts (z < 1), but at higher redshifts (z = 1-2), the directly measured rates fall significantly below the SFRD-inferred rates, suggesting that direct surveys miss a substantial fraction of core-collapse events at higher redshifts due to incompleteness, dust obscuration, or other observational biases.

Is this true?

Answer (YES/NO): YES